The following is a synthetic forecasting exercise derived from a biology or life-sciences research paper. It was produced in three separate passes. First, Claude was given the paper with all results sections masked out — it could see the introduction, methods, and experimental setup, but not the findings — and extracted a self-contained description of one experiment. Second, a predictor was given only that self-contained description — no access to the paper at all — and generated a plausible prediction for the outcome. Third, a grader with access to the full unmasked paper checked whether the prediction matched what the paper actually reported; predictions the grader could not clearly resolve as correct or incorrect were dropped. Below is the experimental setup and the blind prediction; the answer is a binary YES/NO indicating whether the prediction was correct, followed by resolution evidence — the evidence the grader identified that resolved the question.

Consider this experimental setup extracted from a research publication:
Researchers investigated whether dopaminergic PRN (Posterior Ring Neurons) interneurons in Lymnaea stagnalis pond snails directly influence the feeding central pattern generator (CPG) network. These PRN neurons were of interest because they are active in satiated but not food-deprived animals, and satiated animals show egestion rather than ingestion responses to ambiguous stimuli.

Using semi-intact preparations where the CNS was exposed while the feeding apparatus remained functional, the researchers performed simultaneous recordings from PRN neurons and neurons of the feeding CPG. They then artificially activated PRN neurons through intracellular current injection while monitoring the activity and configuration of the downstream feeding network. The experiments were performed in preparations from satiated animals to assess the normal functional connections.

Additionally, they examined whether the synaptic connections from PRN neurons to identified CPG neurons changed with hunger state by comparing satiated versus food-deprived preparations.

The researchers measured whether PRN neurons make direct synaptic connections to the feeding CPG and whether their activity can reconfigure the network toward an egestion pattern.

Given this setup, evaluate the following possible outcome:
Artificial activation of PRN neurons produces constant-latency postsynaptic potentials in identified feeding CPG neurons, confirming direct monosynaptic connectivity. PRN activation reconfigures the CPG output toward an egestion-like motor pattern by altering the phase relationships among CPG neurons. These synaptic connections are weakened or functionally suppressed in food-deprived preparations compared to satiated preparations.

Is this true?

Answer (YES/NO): NO